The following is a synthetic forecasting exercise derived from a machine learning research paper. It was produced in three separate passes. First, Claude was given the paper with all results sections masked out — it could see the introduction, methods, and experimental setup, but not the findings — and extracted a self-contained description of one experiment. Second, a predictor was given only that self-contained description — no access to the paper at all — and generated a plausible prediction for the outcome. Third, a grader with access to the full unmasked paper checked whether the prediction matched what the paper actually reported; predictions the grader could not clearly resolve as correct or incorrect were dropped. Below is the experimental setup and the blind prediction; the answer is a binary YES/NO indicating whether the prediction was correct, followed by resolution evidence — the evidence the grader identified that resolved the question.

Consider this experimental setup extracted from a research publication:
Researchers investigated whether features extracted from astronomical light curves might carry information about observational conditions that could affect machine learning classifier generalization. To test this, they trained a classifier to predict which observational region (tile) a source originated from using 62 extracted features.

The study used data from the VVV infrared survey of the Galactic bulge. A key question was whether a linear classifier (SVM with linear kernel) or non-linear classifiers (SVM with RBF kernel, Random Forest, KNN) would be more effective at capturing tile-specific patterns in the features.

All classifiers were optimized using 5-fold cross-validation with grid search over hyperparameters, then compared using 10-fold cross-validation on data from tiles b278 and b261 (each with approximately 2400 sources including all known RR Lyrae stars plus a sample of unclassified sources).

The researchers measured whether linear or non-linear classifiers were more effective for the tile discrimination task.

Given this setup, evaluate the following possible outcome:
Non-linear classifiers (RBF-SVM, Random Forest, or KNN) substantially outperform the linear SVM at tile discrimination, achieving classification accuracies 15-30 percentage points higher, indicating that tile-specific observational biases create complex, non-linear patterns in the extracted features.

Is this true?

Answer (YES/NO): NO